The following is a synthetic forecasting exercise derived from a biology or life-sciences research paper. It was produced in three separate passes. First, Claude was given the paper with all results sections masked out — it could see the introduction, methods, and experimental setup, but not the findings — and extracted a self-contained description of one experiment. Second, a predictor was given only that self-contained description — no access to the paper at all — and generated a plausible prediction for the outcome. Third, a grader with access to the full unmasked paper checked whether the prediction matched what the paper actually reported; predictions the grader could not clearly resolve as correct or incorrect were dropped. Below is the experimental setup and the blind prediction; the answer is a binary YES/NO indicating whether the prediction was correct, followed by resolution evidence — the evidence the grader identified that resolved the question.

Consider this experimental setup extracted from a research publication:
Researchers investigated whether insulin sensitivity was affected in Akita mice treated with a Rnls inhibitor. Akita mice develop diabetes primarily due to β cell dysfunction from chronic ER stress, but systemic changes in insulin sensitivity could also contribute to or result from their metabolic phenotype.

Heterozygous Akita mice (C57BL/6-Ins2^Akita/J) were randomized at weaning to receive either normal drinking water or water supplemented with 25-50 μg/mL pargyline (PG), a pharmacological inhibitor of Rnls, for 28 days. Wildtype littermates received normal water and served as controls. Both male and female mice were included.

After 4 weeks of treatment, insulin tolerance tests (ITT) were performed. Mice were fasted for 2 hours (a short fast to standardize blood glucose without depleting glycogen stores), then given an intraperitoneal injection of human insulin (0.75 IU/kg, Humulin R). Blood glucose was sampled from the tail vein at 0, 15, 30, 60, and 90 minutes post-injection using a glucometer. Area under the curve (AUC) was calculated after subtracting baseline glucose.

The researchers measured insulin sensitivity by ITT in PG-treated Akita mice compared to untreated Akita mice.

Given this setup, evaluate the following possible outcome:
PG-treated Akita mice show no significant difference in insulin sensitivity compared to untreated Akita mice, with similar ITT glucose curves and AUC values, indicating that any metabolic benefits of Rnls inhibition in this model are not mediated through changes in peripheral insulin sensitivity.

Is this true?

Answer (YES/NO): YES